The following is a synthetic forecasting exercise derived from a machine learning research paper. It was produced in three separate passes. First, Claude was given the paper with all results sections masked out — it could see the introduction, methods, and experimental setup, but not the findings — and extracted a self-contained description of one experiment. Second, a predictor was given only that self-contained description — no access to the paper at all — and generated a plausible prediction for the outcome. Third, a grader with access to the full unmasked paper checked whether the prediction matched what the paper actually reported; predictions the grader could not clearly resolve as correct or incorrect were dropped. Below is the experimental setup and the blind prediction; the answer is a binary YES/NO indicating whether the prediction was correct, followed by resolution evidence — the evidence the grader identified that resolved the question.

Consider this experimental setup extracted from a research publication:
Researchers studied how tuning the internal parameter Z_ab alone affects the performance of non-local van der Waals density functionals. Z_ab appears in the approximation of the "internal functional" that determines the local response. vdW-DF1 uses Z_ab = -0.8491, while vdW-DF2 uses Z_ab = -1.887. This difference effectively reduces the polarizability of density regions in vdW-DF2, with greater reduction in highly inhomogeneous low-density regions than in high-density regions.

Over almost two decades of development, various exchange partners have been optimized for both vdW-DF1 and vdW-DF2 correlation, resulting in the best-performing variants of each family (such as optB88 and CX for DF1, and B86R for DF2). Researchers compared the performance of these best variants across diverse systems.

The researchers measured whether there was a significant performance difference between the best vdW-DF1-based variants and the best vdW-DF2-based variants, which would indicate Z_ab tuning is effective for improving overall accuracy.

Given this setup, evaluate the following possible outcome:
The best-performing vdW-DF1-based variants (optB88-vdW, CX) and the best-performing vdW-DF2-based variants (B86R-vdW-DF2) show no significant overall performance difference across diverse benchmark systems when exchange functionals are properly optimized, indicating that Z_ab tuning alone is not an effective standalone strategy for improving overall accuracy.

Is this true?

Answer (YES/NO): YES